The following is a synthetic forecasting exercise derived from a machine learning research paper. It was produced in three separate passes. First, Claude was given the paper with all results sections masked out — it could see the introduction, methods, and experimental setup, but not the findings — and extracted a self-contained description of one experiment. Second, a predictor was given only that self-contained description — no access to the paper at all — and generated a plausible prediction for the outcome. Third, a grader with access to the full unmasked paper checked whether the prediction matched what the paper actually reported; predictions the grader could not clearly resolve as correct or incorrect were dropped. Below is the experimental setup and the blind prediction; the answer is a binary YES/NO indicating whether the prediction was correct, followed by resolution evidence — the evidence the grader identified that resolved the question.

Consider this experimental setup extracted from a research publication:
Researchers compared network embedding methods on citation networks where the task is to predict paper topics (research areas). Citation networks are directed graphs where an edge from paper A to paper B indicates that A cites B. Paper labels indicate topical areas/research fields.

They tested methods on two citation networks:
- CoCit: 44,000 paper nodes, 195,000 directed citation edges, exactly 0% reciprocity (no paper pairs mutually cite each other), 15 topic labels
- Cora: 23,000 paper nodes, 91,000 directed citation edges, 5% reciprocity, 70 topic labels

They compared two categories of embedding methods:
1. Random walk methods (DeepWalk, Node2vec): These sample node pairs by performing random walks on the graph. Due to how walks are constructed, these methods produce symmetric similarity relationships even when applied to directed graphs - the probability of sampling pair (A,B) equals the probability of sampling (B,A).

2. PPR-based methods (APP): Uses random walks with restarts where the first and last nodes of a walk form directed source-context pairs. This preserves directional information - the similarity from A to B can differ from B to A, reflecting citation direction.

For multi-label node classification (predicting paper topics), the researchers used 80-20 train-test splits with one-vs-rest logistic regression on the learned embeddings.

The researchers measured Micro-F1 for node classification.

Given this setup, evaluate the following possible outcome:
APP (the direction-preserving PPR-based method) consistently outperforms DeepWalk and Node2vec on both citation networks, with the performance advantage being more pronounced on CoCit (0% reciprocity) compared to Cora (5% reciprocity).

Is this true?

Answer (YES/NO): NO